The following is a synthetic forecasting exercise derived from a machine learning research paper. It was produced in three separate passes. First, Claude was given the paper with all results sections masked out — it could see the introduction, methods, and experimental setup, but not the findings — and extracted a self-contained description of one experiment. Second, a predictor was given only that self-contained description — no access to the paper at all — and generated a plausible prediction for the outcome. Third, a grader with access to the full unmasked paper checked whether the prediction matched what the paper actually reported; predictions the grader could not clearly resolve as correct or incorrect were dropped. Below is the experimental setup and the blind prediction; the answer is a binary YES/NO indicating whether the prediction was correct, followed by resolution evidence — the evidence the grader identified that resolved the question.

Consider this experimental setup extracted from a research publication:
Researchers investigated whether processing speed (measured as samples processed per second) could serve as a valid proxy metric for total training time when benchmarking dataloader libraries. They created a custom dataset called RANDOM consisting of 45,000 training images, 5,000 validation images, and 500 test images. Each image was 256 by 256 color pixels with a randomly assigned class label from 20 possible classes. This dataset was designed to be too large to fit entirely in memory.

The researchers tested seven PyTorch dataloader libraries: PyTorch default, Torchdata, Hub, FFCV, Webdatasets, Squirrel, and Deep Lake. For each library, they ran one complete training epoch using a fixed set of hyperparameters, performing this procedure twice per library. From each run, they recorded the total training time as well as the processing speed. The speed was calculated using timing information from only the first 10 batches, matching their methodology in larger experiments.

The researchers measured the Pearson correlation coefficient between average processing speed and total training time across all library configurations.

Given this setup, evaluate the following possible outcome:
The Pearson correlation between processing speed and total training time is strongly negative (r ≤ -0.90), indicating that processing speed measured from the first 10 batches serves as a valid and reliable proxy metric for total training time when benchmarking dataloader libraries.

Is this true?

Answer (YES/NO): YES